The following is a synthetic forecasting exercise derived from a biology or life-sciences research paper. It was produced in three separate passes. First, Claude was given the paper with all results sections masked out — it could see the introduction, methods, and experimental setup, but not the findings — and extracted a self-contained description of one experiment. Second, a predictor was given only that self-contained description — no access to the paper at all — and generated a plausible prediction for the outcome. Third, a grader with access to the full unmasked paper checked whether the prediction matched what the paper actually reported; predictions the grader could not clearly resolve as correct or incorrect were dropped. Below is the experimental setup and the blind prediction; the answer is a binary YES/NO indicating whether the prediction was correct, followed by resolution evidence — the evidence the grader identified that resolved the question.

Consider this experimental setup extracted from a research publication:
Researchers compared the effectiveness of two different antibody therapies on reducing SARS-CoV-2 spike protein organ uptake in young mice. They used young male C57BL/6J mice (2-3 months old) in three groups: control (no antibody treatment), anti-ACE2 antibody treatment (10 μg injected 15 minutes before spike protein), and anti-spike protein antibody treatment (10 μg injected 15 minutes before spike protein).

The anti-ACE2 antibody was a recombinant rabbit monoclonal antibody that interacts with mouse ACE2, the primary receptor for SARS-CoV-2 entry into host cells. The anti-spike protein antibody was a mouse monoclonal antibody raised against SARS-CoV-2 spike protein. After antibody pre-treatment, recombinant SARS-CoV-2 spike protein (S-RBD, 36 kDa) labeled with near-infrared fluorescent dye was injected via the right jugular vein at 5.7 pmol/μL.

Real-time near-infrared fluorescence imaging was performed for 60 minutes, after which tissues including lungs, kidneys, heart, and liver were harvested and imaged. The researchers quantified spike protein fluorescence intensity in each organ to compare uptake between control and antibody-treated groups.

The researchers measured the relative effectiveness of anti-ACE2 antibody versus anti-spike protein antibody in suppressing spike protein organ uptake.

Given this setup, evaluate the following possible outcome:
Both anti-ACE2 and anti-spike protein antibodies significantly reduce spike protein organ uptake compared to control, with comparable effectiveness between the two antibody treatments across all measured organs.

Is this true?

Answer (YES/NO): NO